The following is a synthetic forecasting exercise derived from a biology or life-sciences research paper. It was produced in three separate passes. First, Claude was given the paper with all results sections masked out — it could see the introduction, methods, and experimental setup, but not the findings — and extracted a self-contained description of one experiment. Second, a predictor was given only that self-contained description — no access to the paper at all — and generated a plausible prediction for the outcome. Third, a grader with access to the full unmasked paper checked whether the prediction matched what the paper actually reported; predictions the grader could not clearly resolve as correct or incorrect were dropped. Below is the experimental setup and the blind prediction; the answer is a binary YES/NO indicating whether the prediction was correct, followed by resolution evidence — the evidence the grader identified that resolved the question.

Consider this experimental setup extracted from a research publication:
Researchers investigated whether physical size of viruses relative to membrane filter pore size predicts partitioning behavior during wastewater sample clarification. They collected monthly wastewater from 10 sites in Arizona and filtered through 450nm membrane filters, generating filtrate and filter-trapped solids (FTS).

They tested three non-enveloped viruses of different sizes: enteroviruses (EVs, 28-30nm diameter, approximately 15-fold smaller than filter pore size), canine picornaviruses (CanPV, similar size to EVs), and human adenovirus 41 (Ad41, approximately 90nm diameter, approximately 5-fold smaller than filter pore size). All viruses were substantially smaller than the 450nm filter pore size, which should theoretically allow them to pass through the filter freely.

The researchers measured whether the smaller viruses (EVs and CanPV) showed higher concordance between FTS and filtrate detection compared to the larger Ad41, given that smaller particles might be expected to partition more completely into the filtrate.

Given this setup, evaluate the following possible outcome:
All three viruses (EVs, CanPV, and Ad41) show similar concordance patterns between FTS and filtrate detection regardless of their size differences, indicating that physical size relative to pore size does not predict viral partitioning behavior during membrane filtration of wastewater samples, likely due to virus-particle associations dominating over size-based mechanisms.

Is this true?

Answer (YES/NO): YES